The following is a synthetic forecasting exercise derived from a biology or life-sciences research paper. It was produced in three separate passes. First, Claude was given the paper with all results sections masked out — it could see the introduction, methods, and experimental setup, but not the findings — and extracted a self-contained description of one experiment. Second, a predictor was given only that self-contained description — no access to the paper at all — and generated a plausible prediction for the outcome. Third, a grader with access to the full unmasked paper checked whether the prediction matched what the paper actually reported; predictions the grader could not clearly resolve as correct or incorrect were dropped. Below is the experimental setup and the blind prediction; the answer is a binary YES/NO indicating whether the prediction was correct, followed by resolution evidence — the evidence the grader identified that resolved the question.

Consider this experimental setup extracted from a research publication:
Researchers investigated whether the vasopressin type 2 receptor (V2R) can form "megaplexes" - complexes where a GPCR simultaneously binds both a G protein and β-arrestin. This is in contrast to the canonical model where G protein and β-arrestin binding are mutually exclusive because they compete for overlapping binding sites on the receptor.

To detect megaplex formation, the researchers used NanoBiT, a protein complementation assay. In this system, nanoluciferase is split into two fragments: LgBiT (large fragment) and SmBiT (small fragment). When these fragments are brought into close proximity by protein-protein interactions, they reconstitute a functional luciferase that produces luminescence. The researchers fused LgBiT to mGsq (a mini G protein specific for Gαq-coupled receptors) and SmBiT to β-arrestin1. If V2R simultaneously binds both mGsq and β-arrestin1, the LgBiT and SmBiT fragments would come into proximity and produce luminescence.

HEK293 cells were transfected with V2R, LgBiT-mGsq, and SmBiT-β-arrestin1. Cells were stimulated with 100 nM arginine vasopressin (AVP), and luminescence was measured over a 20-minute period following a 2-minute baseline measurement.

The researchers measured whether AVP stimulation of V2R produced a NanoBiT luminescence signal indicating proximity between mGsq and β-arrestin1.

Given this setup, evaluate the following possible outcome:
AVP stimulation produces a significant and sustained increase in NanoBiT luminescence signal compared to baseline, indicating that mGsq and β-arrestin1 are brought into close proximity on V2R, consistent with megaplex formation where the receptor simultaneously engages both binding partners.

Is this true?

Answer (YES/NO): YES